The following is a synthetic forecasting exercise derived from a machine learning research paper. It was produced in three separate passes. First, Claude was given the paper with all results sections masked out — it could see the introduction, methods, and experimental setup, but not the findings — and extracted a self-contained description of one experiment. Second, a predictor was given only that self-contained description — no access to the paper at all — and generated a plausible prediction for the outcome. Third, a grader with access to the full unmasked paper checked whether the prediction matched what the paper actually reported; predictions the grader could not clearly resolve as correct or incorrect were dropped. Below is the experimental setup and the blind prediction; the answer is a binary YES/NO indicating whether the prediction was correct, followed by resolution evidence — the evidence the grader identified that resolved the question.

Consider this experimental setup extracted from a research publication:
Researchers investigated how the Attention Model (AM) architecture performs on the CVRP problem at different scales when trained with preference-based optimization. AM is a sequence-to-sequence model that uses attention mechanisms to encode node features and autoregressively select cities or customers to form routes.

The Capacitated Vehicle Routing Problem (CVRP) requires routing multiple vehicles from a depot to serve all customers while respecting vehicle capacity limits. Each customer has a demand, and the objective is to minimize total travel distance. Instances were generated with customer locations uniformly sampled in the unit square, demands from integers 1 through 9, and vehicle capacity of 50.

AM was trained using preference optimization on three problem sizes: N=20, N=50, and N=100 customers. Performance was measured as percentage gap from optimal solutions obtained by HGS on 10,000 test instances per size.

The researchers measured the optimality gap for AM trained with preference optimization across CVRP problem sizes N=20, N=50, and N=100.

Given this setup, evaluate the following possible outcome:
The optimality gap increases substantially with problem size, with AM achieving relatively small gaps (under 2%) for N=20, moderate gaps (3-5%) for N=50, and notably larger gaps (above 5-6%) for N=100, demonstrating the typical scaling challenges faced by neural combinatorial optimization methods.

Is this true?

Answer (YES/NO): NO